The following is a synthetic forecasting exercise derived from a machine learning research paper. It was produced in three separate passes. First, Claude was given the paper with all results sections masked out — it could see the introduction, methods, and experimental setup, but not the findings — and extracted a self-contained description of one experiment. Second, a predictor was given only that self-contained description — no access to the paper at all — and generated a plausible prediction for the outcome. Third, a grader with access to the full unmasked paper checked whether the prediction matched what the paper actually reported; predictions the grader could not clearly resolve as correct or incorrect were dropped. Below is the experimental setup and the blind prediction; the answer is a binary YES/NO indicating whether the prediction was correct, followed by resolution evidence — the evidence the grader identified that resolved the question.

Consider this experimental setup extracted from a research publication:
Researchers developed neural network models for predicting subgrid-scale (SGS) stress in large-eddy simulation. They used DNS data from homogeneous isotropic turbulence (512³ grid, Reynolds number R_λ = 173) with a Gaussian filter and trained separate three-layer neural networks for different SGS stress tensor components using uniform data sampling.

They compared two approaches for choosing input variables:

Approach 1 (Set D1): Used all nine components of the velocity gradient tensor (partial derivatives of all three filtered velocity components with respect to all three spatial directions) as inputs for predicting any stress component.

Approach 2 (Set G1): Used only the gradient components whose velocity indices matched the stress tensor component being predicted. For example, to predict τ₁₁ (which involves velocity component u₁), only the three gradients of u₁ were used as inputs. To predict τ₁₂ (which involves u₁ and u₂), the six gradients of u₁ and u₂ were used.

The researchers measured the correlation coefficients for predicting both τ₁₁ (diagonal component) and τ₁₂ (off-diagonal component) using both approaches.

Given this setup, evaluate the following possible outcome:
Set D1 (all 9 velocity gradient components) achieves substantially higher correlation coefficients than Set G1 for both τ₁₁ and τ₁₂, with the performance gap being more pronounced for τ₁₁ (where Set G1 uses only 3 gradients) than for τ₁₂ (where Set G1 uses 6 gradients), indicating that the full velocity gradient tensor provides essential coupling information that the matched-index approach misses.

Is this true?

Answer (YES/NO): NO